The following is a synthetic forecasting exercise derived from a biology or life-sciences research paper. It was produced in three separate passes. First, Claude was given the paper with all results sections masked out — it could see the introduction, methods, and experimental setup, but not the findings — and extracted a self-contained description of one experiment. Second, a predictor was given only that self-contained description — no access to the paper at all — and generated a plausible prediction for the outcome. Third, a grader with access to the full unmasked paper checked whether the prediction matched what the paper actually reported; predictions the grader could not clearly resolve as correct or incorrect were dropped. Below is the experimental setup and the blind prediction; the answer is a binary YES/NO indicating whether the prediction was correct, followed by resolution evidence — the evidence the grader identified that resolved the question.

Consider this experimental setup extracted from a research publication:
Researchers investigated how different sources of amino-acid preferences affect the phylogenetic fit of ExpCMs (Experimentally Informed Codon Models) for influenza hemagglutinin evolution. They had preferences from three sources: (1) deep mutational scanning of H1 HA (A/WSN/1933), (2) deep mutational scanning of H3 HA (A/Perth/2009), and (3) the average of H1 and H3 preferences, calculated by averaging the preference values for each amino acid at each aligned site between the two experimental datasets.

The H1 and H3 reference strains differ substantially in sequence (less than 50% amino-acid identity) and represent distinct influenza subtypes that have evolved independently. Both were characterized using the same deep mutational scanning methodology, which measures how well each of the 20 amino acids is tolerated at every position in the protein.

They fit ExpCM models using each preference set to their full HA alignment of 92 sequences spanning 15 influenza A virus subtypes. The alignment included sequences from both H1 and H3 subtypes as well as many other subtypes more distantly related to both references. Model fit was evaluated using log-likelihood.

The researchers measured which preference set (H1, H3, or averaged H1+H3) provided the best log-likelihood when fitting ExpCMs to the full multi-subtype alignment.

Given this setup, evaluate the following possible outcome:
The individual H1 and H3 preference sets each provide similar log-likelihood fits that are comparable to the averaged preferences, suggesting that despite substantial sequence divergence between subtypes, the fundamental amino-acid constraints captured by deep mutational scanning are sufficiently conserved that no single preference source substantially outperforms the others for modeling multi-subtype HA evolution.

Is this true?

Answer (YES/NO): NO